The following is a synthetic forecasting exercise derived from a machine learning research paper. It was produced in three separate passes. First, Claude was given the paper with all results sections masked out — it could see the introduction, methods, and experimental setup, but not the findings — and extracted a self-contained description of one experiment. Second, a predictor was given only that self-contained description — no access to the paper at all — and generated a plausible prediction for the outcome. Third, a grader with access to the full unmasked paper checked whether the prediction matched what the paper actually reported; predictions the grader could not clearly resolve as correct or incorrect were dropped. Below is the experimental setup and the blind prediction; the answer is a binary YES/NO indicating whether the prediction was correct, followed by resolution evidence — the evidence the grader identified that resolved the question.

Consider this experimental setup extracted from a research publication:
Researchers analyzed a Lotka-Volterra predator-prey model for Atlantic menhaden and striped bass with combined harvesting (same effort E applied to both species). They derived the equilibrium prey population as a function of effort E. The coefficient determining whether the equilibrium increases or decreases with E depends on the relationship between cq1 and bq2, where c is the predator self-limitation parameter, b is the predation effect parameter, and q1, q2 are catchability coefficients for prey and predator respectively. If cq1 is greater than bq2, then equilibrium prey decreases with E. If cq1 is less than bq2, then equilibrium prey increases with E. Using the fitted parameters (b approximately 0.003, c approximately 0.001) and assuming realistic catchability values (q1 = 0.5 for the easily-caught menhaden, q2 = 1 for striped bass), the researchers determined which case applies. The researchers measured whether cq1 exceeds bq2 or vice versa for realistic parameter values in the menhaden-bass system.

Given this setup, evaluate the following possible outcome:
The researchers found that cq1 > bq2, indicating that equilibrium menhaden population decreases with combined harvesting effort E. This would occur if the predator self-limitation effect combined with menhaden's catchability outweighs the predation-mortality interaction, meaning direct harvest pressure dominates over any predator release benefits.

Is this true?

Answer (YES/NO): NO